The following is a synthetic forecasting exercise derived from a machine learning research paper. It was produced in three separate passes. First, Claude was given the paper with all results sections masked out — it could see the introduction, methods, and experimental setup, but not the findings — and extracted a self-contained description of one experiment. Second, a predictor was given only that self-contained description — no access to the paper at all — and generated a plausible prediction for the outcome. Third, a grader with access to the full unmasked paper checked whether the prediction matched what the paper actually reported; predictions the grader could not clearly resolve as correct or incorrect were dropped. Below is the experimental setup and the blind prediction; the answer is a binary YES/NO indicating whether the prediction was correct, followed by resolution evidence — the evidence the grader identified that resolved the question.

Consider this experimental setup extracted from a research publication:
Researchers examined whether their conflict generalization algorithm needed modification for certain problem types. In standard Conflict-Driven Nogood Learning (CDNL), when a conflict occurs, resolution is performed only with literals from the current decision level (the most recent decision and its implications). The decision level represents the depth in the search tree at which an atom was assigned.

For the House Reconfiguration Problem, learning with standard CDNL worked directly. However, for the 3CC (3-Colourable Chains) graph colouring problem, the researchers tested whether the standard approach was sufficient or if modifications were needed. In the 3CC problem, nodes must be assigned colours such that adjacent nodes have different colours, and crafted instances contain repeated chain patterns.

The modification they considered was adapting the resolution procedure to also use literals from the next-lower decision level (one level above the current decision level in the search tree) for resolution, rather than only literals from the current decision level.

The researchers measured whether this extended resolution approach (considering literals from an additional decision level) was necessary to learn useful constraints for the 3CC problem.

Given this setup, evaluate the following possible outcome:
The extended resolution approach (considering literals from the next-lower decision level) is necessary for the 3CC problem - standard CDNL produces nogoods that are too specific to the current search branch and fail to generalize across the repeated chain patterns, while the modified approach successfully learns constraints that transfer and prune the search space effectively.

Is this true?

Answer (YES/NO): YES